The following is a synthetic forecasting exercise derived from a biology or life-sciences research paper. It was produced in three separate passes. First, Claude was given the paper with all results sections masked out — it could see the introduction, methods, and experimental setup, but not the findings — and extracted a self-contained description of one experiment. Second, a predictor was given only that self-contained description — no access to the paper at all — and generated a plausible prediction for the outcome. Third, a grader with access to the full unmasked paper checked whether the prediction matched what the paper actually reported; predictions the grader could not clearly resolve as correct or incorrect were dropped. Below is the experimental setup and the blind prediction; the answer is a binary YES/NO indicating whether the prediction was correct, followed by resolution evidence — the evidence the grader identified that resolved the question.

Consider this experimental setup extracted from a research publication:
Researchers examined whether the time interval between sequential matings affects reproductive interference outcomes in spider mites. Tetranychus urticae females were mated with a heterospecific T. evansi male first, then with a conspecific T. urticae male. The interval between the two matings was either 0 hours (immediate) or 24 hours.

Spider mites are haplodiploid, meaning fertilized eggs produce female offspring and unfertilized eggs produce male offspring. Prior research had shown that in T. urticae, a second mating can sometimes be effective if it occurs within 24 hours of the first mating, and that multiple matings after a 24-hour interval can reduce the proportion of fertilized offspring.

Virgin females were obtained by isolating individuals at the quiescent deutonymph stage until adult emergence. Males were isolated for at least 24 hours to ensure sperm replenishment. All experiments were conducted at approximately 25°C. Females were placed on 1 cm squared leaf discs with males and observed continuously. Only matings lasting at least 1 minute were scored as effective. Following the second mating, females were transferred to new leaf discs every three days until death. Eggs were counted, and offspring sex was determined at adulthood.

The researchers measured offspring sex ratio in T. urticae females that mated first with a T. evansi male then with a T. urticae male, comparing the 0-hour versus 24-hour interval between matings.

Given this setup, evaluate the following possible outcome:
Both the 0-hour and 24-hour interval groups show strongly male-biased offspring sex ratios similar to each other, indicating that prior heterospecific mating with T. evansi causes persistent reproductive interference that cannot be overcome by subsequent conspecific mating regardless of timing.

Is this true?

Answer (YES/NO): NO